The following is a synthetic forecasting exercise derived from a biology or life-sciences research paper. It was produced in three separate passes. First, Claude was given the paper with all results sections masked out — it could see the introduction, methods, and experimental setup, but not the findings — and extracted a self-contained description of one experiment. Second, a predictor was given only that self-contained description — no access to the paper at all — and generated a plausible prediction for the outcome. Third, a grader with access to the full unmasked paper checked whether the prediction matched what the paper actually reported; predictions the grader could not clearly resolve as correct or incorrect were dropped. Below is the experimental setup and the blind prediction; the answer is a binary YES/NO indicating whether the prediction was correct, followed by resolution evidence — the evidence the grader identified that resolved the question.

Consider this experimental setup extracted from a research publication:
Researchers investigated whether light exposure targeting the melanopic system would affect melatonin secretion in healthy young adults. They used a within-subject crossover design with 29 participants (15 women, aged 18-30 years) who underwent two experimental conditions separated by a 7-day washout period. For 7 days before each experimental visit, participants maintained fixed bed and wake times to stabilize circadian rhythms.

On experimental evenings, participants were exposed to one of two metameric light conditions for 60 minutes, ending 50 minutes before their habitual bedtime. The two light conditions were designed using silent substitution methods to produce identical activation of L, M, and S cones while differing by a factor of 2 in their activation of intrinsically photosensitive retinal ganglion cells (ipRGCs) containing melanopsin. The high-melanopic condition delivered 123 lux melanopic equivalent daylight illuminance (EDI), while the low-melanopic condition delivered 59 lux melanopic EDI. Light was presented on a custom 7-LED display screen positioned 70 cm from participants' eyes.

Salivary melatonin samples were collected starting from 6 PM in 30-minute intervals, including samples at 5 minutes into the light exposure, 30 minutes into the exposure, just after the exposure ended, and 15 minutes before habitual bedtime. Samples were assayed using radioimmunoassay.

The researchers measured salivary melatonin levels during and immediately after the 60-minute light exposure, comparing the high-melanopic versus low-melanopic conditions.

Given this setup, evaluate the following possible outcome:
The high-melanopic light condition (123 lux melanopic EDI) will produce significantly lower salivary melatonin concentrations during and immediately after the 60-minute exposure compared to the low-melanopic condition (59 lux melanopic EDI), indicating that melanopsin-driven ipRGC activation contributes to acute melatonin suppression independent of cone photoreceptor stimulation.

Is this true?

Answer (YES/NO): YES